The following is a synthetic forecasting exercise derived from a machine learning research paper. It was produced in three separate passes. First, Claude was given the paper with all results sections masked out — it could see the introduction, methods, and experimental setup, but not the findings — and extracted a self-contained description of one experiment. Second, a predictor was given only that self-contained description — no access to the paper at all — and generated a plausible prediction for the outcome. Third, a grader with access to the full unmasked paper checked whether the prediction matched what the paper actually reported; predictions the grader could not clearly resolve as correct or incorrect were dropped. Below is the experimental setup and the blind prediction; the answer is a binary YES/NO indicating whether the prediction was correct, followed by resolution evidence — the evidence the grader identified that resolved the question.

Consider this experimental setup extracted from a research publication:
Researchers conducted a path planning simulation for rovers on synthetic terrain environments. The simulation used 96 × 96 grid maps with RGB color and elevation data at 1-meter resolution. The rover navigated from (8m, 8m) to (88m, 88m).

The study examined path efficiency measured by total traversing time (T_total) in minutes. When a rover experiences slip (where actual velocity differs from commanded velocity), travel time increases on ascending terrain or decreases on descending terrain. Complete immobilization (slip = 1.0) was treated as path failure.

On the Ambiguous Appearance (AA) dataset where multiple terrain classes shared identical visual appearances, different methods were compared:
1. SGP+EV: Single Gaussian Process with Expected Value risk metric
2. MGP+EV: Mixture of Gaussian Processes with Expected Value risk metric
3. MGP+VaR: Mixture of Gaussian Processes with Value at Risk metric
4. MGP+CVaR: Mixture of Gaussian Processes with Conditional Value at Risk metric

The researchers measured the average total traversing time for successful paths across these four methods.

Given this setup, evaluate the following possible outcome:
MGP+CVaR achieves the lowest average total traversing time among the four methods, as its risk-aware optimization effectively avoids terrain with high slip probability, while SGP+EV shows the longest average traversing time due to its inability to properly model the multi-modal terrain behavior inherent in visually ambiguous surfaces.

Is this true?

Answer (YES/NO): NO